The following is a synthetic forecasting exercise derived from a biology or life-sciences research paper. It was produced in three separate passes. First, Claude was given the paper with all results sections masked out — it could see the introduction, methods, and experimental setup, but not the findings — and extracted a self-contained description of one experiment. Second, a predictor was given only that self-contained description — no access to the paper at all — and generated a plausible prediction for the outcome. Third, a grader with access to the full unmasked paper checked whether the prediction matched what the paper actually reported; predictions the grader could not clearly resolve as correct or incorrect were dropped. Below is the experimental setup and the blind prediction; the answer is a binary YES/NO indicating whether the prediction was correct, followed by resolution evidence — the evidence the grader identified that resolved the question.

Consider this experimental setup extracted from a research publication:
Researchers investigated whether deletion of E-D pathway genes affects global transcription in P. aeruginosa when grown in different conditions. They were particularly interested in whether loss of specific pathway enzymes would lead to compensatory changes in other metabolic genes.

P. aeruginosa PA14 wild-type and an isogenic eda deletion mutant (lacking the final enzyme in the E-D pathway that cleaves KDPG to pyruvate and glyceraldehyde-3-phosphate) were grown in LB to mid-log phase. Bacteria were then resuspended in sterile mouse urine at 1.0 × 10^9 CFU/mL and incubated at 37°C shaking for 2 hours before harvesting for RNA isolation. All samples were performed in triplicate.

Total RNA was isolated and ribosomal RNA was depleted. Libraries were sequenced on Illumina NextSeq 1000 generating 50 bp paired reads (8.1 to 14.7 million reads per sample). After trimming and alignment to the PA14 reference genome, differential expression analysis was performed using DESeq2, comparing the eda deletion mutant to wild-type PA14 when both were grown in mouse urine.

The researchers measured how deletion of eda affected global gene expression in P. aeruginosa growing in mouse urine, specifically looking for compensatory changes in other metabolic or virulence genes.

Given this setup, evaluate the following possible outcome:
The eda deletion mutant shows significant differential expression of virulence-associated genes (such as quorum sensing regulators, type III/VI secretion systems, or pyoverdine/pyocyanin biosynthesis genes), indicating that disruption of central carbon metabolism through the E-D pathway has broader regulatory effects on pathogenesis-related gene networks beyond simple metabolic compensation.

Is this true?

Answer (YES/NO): NO